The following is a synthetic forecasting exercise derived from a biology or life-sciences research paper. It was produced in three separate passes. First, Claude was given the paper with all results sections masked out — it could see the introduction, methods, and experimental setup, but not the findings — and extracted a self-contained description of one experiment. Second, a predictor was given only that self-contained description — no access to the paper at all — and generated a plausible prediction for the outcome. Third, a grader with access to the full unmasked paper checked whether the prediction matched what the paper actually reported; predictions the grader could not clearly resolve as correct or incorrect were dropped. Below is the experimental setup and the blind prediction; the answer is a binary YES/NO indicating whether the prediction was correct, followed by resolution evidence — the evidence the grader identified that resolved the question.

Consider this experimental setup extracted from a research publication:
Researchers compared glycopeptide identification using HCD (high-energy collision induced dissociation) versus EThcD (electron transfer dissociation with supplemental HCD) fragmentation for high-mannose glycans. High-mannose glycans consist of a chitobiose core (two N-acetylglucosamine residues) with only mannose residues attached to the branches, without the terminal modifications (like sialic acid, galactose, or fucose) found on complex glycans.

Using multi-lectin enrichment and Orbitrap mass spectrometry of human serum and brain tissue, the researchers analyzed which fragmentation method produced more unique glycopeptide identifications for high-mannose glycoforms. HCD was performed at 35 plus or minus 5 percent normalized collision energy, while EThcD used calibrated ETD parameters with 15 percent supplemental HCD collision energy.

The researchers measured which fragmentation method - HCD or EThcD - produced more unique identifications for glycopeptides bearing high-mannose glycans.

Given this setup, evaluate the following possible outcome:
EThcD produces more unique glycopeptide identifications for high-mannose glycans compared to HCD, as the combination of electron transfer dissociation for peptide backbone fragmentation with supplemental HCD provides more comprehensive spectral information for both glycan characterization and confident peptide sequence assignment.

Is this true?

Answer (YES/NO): YES